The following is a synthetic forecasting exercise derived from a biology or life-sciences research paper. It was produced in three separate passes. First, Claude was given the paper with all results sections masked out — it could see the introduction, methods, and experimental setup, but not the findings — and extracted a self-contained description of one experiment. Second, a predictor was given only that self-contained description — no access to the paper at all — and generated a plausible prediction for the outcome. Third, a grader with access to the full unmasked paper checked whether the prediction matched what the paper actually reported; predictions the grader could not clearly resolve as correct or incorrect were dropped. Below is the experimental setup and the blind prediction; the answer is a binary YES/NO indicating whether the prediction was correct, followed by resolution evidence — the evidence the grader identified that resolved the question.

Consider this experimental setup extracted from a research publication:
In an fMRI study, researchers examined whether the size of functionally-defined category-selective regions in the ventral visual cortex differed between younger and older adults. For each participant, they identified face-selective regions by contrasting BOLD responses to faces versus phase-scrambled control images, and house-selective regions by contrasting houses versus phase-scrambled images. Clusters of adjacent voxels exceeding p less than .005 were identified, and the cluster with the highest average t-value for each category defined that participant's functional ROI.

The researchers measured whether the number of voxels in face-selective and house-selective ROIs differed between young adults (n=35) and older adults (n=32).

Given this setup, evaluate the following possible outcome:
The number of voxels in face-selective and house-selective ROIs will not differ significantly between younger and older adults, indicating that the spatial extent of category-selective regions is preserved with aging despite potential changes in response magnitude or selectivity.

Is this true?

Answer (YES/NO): YES